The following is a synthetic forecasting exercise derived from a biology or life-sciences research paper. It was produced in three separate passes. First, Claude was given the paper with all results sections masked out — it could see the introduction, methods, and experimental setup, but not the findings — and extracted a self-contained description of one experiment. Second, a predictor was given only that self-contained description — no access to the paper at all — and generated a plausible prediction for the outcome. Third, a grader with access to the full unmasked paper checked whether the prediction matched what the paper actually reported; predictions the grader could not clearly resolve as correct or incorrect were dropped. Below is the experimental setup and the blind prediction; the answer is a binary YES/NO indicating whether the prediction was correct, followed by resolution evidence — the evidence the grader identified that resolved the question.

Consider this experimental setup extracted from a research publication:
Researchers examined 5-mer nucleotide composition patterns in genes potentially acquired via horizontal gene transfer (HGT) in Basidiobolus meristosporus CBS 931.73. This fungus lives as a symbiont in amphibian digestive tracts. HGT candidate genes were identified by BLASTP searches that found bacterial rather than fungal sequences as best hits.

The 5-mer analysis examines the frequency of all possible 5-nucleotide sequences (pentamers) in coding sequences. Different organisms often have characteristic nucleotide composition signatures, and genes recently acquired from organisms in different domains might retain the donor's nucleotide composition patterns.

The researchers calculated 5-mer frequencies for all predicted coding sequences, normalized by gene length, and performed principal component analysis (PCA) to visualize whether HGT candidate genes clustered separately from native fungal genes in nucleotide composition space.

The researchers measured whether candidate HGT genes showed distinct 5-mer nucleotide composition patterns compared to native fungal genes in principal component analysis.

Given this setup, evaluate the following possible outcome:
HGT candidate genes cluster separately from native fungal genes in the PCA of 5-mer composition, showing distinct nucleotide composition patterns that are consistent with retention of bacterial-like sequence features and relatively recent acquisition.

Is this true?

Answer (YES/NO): NO